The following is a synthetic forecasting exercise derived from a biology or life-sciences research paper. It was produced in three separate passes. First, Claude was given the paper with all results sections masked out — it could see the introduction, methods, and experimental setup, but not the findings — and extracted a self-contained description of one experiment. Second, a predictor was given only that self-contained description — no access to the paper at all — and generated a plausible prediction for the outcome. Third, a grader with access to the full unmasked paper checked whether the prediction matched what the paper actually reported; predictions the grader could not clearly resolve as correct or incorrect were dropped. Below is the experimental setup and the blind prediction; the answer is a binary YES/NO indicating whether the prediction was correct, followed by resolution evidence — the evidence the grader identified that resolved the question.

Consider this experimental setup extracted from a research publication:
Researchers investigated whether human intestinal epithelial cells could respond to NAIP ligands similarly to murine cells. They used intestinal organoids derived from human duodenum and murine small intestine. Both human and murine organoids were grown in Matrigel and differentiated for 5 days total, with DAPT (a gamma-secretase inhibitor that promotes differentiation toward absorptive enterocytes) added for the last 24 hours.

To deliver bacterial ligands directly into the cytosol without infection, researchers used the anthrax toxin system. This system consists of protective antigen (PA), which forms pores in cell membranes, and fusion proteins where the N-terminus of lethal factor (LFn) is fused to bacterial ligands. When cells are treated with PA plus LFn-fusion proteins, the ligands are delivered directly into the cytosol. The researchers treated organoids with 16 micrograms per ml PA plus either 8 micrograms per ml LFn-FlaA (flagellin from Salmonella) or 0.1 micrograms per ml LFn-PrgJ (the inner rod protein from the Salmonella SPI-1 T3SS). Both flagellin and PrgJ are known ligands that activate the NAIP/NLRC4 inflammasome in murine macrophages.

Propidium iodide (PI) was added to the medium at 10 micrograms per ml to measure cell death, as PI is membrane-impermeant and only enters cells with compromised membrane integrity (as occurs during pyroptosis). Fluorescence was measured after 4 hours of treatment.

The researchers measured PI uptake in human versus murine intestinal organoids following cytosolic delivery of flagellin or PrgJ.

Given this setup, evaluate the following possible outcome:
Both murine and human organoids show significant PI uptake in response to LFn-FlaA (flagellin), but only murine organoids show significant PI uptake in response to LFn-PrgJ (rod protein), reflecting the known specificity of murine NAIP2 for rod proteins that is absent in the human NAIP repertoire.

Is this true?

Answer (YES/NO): NO